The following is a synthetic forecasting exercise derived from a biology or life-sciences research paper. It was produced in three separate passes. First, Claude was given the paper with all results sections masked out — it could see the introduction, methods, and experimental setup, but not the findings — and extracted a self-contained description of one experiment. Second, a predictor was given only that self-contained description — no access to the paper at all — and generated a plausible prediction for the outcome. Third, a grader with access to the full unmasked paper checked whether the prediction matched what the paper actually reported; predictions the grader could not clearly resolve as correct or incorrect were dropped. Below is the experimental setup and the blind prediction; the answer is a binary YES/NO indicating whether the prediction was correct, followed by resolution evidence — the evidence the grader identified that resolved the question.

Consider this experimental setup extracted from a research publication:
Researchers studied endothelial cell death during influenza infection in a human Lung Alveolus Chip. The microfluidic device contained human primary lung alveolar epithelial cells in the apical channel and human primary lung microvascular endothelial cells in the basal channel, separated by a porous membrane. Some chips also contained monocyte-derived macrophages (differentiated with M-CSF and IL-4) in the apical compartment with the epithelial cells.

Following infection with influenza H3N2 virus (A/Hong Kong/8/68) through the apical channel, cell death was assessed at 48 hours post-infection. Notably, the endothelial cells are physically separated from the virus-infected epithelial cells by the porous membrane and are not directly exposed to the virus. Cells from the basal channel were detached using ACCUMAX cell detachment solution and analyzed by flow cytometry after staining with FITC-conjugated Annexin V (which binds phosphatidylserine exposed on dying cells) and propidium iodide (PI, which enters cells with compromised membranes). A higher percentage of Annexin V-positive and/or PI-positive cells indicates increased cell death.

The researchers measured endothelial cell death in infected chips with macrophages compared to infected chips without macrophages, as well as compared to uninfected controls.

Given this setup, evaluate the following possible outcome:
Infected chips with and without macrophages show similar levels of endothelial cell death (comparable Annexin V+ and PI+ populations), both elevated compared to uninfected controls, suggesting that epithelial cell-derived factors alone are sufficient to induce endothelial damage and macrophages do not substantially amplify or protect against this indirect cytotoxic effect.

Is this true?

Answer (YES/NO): NO